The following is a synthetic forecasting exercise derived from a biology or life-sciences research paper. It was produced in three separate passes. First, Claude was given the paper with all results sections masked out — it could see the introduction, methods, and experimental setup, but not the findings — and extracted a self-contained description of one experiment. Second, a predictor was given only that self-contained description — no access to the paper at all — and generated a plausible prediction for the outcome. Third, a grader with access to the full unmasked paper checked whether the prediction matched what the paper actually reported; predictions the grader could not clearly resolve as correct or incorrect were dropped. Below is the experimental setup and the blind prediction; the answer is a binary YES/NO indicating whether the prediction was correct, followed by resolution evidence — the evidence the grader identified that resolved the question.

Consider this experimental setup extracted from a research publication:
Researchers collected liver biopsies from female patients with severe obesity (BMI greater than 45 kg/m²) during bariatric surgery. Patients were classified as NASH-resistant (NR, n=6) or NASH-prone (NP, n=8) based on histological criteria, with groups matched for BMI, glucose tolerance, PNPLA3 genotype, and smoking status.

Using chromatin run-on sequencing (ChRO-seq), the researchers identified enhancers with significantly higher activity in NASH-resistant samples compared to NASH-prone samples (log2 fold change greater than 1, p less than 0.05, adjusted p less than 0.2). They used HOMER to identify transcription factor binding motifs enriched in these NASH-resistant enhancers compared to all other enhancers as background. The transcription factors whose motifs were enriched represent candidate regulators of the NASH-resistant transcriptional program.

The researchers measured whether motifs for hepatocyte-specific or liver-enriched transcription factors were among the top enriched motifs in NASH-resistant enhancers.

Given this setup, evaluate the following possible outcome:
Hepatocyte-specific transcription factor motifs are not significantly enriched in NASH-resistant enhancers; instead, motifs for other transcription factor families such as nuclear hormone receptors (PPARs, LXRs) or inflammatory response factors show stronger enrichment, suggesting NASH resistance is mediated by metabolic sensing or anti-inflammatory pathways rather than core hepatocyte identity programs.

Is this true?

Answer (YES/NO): NO